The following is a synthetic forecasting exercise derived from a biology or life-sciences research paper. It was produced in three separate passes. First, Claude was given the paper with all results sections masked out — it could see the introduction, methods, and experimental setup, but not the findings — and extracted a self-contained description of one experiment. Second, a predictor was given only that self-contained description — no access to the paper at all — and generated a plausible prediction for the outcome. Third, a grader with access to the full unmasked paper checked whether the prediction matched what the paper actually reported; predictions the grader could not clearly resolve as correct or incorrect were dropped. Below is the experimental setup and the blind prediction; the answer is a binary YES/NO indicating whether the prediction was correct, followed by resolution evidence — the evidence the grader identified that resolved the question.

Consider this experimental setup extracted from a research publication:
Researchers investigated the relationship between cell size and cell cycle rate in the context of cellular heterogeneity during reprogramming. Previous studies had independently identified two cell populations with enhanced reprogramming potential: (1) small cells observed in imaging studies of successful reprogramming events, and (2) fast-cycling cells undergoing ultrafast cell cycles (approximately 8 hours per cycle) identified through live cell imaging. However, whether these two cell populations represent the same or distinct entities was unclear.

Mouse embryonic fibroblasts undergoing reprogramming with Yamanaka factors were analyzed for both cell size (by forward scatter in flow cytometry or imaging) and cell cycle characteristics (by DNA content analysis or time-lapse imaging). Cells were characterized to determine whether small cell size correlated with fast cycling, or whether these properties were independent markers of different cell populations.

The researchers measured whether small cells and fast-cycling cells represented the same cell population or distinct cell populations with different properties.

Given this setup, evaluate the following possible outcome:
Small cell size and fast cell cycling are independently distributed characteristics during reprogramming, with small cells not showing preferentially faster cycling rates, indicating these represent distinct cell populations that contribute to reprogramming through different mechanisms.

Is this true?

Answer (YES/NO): NO